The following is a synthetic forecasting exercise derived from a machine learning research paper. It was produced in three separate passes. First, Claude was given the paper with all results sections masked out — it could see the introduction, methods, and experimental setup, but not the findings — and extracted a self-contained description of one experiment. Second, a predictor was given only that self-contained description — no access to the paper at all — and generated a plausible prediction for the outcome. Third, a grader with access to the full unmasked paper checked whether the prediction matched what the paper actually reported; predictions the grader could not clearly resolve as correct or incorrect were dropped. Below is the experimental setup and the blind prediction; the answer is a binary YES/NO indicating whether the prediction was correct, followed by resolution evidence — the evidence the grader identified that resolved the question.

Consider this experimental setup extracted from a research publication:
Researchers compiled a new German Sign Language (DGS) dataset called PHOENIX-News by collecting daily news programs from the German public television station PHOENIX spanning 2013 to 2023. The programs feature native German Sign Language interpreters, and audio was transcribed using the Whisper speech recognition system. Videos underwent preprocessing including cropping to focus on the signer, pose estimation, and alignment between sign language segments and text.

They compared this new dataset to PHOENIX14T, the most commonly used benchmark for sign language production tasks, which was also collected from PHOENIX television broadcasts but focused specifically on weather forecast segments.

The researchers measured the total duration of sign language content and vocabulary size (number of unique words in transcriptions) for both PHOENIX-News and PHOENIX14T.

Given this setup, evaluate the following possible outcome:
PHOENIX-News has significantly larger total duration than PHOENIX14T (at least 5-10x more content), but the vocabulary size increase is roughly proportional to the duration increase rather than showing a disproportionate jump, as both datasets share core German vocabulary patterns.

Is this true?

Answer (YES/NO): NO